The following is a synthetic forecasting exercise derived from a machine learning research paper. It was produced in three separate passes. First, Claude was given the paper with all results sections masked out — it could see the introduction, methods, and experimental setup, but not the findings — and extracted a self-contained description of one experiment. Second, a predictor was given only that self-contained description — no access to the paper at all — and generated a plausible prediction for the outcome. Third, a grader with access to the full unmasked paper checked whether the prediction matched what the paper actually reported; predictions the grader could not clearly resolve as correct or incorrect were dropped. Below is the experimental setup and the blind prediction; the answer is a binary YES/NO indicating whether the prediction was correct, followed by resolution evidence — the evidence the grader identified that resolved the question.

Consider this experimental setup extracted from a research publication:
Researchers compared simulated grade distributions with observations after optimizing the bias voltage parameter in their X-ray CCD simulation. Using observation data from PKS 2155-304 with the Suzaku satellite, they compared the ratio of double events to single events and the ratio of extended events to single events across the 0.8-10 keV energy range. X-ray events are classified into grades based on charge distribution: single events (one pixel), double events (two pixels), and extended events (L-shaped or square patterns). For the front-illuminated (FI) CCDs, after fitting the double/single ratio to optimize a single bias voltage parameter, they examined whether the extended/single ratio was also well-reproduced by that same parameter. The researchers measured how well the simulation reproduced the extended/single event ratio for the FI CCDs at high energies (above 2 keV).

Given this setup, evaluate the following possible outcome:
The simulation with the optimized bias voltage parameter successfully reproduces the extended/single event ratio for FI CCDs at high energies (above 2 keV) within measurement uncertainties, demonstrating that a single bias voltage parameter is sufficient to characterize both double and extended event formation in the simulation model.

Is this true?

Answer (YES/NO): NO